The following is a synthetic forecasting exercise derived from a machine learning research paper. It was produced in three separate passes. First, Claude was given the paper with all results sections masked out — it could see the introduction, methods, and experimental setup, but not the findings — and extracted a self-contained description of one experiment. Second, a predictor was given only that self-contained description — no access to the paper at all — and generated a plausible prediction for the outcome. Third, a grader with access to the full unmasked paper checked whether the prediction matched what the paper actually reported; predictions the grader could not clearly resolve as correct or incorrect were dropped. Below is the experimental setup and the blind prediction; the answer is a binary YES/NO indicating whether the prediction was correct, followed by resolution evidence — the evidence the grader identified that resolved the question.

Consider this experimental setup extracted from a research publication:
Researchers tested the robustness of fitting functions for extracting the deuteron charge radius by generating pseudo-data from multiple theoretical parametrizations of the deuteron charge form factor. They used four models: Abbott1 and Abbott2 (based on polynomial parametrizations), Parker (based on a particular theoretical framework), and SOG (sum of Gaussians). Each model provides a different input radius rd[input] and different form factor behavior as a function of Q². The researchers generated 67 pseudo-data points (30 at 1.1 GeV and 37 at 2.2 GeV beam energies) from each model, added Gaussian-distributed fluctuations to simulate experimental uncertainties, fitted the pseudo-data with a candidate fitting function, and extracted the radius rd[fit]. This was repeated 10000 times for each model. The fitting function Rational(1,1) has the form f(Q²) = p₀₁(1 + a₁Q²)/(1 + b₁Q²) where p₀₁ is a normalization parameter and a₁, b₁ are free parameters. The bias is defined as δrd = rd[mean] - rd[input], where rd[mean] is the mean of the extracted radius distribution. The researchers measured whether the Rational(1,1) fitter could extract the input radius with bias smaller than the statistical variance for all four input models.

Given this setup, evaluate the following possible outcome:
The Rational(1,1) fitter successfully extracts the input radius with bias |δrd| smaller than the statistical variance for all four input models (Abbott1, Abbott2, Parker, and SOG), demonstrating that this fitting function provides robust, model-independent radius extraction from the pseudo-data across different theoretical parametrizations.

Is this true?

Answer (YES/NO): YES